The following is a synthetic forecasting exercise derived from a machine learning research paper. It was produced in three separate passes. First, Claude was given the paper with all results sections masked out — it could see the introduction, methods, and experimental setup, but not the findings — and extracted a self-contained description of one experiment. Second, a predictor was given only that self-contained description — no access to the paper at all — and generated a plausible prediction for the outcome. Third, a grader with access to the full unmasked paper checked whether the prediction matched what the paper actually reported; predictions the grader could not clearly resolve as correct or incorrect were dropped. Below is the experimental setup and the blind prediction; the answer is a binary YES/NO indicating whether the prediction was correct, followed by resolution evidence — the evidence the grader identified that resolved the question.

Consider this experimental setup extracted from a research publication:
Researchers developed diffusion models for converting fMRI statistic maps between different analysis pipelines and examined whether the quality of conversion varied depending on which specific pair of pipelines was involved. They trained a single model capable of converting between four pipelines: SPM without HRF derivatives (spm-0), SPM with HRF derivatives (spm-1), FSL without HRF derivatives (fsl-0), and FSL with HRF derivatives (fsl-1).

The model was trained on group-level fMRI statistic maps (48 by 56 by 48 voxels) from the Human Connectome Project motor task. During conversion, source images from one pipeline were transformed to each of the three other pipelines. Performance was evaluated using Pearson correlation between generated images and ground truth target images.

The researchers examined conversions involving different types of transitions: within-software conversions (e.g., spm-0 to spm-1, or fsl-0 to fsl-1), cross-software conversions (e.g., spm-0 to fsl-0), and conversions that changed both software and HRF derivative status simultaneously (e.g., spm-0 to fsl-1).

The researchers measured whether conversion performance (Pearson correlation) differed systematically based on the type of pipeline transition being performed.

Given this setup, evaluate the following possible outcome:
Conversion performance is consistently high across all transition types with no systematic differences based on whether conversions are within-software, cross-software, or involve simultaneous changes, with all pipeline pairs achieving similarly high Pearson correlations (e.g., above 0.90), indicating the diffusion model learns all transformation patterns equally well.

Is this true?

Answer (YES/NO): NO